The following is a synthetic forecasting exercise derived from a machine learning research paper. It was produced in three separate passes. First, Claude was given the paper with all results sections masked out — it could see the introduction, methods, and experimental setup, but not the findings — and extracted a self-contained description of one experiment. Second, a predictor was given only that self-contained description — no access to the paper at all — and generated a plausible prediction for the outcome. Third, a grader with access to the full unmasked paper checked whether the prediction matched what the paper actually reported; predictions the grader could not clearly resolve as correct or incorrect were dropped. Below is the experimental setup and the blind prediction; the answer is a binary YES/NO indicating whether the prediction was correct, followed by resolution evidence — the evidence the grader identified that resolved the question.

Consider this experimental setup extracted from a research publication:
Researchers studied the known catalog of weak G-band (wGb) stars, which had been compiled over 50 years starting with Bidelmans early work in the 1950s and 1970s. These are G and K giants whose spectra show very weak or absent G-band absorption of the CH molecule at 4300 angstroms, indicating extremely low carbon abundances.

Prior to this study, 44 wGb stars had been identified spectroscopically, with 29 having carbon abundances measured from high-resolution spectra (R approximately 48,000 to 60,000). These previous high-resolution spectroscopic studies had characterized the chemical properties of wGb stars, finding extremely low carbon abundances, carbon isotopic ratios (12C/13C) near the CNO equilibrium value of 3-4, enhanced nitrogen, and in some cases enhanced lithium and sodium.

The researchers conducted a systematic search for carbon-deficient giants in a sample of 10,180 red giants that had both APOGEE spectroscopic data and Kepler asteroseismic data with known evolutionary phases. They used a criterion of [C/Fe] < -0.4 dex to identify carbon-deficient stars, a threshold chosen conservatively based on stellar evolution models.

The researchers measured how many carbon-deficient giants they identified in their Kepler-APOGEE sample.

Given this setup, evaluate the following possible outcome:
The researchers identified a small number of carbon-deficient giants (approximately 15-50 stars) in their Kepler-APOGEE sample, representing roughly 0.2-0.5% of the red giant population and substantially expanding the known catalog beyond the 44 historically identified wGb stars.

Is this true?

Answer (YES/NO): NO